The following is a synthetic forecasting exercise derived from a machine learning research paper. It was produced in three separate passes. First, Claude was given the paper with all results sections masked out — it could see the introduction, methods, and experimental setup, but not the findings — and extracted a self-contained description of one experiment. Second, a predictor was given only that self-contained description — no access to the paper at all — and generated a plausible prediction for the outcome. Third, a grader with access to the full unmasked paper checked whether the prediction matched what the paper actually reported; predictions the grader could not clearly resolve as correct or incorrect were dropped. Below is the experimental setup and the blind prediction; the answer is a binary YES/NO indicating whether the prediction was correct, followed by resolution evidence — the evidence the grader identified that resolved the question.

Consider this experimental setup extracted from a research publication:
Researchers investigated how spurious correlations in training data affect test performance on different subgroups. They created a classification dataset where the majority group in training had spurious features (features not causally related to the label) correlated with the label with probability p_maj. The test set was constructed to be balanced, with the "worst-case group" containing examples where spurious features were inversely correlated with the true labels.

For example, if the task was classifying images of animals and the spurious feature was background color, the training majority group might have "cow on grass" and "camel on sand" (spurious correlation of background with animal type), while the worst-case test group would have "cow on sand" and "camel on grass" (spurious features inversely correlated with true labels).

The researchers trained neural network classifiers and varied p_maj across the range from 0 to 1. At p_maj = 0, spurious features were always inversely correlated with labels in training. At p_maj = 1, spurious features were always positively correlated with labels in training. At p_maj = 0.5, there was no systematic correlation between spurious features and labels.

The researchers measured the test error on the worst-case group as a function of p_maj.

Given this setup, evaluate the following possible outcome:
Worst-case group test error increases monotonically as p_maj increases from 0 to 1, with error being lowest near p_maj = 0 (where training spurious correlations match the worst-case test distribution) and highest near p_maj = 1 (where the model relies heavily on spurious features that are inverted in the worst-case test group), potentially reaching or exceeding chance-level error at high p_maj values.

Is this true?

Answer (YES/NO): NO